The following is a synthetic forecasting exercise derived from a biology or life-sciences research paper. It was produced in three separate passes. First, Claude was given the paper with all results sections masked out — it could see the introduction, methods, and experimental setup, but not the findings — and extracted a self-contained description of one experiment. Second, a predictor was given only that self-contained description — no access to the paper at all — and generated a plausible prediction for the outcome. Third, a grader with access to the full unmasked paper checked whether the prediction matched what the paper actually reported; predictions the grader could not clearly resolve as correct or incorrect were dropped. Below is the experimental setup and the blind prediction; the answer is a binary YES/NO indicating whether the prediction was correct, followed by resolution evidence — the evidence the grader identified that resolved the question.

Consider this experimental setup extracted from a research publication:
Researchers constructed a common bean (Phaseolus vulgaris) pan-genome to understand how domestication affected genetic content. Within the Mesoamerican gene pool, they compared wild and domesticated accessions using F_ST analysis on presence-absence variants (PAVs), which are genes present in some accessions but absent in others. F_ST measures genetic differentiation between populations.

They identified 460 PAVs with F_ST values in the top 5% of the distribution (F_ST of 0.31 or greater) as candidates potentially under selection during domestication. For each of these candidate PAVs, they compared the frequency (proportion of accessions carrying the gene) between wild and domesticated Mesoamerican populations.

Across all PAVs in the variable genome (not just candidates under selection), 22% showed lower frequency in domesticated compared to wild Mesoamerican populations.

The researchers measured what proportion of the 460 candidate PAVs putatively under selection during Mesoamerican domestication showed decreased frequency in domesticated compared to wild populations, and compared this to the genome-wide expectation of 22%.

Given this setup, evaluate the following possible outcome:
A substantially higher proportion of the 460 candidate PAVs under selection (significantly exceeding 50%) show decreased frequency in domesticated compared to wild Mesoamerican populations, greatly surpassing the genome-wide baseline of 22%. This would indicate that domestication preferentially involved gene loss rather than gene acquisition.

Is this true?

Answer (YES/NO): YES